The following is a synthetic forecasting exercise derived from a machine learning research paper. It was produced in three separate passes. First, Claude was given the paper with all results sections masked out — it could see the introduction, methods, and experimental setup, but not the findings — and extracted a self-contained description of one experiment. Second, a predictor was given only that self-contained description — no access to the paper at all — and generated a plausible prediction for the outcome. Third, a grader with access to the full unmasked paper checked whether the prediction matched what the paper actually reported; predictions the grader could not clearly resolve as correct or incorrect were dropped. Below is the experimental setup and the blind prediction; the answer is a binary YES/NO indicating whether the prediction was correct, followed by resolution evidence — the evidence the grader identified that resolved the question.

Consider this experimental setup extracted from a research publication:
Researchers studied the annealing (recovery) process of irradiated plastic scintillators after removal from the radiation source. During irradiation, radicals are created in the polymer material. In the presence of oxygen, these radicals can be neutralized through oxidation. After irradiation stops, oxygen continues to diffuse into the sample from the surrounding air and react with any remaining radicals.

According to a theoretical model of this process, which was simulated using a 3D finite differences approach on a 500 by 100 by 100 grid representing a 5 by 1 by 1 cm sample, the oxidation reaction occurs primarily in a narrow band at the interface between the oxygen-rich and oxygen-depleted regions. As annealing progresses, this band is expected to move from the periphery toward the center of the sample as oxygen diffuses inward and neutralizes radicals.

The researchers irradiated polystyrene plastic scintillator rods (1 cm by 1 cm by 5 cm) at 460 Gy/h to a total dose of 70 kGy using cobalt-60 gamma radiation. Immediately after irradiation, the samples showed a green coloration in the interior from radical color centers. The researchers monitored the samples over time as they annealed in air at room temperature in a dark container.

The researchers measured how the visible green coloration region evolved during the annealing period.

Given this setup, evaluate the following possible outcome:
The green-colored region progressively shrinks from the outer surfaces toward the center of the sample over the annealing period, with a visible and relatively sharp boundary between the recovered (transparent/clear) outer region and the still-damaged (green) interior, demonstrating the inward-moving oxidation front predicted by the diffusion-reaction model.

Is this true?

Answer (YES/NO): YES